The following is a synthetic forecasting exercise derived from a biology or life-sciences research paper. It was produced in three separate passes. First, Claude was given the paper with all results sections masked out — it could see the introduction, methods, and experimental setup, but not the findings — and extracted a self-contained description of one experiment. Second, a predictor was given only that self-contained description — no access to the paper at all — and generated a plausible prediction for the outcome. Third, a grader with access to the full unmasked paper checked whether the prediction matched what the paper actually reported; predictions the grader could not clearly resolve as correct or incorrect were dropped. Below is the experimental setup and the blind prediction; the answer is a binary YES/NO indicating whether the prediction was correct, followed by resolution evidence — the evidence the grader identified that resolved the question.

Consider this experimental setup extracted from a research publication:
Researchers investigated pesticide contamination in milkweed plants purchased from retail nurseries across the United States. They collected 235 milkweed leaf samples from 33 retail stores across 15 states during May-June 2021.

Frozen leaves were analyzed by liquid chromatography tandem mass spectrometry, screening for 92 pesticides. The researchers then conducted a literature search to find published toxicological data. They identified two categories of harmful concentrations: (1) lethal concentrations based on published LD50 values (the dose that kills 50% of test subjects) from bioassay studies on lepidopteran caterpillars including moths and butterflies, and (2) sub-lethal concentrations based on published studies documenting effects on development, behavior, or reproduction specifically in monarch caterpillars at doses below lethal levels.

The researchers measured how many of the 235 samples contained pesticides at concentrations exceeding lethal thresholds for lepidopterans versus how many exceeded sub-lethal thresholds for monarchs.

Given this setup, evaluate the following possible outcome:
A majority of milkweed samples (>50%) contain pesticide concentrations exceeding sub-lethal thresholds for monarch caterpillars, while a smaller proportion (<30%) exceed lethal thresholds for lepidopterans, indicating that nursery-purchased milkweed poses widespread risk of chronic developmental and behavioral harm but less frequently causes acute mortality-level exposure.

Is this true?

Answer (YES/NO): NO